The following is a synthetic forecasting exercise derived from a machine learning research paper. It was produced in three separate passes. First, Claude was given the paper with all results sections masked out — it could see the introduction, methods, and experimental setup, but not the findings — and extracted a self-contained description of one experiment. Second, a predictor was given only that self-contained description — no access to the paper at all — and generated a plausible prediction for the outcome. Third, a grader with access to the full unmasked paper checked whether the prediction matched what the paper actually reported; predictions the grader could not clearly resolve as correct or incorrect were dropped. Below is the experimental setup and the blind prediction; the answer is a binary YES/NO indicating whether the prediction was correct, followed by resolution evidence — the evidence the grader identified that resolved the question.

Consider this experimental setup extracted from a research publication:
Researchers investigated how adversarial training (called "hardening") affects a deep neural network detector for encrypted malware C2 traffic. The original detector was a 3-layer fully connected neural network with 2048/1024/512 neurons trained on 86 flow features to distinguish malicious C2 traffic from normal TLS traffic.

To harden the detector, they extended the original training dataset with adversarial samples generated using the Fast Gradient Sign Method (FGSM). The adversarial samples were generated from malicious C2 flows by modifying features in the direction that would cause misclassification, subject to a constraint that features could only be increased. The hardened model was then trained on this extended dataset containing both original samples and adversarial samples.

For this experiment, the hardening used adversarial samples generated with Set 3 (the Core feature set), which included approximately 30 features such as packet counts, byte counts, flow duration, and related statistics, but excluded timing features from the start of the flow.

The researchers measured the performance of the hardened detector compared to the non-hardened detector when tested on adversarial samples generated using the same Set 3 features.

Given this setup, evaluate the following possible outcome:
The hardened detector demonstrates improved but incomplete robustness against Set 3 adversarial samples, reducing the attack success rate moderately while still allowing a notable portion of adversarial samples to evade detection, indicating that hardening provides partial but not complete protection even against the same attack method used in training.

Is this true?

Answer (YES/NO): NO